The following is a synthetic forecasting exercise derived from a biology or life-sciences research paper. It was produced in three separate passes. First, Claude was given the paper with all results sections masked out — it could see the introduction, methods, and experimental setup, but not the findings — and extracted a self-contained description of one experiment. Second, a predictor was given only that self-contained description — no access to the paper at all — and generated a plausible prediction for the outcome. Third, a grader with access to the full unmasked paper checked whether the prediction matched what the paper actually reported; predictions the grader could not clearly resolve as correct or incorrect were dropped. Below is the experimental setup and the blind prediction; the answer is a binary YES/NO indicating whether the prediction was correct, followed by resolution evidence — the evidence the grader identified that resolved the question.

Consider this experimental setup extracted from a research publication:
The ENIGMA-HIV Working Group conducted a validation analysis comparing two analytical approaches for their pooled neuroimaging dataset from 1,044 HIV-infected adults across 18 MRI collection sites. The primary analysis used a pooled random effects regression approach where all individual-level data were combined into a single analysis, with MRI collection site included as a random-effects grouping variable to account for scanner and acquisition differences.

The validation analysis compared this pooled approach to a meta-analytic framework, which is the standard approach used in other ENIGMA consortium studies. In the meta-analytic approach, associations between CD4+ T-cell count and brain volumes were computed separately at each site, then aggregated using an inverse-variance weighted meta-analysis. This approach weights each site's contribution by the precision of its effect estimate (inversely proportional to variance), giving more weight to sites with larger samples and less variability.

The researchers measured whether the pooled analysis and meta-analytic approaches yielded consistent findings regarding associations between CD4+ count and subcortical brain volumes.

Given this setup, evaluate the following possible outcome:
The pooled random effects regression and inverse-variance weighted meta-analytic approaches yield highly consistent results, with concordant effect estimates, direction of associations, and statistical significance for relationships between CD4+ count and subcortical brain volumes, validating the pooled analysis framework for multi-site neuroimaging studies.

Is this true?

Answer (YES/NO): YES